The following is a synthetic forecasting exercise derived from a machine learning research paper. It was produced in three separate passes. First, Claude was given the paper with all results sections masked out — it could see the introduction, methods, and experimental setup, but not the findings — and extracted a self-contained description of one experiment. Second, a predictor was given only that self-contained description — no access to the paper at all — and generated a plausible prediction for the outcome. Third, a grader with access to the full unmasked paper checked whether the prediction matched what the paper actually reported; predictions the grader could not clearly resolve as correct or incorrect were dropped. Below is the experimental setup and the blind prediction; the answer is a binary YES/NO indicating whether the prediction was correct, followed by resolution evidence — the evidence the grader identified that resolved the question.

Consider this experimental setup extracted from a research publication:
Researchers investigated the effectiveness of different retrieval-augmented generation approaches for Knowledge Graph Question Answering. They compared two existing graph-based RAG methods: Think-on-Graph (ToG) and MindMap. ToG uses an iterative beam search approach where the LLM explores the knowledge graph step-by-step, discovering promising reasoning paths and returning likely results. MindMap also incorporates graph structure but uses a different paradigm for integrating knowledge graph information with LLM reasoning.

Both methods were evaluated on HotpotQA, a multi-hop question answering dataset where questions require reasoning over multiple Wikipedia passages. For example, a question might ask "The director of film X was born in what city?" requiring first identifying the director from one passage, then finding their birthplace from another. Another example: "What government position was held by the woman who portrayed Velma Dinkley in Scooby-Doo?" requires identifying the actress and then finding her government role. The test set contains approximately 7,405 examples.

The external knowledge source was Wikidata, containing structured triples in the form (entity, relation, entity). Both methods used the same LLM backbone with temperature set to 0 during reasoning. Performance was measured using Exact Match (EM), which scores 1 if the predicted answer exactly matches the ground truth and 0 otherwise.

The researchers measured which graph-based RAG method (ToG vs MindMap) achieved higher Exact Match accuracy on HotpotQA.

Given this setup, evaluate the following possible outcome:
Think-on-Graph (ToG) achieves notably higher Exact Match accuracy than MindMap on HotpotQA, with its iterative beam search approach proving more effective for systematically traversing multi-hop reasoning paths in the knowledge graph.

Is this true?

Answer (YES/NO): NO